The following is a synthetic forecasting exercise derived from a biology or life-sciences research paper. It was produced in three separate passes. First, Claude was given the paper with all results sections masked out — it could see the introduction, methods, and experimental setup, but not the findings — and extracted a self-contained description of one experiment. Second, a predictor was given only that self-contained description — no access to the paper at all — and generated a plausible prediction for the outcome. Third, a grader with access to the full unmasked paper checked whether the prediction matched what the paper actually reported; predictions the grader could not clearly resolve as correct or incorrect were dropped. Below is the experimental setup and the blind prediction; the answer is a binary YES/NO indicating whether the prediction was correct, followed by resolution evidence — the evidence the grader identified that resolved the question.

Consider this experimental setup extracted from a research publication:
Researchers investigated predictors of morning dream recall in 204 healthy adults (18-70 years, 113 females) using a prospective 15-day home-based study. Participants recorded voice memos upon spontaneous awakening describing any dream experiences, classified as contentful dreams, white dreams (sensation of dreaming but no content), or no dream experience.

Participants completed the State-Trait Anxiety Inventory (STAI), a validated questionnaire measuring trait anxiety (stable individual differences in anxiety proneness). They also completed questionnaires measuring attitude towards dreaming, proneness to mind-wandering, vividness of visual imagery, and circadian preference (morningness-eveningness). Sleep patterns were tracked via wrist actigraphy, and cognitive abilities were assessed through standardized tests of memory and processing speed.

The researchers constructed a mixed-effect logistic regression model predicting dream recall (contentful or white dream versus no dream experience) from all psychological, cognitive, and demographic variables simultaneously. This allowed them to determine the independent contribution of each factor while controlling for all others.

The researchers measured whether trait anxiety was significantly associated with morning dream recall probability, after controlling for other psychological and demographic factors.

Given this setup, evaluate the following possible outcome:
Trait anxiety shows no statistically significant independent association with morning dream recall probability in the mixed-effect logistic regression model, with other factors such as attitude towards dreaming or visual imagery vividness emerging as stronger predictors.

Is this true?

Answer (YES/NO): YES